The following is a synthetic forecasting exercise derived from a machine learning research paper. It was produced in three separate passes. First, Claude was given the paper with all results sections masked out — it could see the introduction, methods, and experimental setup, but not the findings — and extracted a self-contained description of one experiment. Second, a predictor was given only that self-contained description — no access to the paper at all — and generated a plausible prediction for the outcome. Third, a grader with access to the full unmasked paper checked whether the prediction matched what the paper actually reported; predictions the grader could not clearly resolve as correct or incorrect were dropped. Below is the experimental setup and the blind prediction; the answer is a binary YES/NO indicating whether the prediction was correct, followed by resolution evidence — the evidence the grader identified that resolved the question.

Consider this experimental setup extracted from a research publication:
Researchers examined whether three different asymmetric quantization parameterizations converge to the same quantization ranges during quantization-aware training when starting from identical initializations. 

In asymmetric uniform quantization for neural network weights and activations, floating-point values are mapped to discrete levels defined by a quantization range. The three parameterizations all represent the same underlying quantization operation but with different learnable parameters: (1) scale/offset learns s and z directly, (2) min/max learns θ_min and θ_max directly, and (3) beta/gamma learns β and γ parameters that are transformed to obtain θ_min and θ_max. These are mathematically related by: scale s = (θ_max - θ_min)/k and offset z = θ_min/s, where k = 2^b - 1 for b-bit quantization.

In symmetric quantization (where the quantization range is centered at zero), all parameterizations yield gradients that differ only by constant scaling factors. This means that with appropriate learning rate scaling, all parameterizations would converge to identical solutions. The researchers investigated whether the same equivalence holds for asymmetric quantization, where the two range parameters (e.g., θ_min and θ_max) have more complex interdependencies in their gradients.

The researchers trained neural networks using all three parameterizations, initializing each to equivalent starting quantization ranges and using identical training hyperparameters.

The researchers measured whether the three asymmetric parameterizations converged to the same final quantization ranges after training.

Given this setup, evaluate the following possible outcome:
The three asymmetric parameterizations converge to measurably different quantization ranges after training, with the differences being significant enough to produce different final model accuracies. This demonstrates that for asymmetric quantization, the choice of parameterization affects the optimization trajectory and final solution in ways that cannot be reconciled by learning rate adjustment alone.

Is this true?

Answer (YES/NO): YES